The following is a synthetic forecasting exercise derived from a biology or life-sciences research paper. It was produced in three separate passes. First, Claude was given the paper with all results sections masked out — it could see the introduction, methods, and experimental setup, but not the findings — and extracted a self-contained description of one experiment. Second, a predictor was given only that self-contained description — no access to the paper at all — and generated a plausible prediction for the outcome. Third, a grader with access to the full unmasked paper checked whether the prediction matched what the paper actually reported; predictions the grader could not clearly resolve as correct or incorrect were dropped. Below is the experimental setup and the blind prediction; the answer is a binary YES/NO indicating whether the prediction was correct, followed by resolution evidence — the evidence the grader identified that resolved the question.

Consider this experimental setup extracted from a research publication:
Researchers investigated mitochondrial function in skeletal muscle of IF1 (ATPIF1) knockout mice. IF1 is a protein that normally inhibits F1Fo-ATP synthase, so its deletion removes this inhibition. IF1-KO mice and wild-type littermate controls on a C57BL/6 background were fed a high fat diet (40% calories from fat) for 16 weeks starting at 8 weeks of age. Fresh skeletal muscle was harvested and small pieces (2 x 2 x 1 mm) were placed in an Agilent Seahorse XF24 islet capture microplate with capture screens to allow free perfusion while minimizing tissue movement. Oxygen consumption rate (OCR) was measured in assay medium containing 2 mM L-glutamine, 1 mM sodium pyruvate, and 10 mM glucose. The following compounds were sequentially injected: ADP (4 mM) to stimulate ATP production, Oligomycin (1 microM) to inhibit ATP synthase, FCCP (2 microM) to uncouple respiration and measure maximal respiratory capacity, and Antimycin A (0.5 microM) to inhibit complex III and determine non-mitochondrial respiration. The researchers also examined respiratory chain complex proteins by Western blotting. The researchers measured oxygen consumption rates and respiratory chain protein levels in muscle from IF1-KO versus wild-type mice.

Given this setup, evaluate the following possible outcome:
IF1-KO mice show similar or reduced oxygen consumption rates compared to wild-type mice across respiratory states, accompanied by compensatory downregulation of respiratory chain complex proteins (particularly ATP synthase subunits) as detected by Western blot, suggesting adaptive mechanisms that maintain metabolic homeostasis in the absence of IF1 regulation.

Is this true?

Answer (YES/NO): NO